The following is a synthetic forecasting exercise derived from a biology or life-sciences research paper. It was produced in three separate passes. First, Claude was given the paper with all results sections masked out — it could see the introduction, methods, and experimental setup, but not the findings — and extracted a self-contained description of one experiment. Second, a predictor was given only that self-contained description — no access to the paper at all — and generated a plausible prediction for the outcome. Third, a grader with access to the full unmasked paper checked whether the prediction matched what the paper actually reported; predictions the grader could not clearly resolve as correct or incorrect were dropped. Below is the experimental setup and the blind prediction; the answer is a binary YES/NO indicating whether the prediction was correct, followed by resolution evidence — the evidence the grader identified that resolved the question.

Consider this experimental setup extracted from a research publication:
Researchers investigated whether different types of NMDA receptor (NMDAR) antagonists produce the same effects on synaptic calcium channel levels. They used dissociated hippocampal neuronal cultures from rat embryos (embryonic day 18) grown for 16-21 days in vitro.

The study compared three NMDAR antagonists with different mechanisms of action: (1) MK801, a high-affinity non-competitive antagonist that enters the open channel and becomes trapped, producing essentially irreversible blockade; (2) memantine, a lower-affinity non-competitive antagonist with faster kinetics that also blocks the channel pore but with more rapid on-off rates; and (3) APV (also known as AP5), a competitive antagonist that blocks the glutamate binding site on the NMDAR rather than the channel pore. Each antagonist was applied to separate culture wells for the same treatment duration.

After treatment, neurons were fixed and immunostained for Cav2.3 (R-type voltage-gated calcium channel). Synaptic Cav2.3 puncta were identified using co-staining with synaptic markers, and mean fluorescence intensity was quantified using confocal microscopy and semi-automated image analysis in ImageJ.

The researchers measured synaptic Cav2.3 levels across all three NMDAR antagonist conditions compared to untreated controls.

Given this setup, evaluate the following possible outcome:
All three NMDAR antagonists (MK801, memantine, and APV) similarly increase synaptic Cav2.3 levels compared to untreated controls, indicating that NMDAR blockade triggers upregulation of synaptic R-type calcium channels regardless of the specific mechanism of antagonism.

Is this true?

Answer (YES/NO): NO